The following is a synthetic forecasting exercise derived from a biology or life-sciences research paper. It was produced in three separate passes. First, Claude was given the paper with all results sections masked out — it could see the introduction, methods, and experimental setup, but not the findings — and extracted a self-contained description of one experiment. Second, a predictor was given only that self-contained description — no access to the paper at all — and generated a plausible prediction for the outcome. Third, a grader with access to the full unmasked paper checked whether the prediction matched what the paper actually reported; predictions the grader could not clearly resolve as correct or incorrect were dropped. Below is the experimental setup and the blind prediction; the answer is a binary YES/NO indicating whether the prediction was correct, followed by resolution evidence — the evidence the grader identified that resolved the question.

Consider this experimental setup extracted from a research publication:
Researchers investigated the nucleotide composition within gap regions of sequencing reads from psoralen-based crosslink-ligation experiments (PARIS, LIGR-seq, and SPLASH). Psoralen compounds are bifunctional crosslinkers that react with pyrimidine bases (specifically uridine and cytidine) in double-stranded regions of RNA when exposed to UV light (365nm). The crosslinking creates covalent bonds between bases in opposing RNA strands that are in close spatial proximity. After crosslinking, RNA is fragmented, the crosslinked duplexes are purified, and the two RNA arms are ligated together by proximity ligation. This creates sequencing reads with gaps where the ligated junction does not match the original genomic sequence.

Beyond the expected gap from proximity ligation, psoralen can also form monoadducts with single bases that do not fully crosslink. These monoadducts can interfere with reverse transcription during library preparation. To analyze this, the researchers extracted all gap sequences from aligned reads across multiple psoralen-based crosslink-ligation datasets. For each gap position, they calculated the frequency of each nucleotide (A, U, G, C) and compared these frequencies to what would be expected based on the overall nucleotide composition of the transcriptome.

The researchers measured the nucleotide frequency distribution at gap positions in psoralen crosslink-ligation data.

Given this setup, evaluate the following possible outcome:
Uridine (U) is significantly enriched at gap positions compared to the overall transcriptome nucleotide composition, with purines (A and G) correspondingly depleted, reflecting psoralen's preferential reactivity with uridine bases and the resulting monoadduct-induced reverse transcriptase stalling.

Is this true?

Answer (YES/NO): NO